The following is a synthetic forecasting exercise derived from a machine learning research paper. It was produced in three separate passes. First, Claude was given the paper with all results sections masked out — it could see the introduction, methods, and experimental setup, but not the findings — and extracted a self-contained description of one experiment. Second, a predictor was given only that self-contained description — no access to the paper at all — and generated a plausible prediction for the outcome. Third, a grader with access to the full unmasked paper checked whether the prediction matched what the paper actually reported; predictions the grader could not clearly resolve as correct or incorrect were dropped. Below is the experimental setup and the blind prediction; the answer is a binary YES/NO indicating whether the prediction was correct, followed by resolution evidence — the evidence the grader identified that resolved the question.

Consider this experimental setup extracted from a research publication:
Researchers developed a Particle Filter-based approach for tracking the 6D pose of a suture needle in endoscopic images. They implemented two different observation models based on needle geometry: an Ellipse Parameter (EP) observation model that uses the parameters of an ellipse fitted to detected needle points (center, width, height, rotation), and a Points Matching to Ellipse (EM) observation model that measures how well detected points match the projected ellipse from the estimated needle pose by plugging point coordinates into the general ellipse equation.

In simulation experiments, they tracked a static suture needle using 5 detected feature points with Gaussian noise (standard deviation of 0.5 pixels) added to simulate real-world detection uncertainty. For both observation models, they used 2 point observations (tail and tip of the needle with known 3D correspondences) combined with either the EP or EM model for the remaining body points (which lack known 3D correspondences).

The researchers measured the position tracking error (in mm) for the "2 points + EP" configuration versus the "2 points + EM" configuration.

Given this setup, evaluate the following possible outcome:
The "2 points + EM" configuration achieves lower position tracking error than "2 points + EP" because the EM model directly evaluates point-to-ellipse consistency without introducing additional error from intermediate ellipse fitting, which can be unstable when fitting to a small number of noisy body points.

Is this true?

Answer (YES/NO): YES